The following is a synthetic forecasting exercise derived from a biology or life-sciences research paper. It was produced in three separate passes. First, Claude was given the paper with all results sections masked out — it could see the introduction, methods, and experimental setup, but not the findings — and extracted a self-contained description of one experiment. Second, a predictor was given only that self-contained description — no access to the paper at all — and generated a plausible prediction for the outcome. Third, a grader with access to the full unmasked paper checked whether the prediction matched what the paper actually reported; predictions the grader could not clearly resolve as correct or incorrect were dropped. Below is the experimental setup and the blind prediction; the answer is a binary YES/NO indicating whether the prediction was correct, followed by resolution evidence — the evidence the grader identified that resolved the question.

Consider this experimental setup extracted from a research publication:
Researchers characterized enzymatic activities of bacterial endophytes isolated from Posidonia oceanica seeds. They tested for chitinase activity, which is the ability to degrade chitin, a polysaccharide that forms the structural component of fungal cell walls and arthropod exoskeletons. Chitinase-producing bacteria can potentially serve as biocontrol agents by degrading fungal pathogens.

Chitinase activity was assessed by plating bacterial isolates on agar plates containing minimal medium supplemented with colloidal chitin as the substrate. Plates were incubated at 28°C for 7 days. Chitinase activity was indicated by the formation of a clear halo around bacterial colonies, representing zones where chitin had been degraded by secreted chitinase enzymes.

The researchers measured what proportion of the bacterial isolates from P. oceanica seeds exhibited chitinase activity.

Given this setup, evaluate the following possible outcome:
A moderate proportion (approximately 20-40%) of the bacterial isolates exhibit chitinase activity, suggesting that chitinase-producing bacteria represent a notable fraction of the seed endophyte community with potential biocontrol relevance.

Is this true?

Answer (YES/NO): NO